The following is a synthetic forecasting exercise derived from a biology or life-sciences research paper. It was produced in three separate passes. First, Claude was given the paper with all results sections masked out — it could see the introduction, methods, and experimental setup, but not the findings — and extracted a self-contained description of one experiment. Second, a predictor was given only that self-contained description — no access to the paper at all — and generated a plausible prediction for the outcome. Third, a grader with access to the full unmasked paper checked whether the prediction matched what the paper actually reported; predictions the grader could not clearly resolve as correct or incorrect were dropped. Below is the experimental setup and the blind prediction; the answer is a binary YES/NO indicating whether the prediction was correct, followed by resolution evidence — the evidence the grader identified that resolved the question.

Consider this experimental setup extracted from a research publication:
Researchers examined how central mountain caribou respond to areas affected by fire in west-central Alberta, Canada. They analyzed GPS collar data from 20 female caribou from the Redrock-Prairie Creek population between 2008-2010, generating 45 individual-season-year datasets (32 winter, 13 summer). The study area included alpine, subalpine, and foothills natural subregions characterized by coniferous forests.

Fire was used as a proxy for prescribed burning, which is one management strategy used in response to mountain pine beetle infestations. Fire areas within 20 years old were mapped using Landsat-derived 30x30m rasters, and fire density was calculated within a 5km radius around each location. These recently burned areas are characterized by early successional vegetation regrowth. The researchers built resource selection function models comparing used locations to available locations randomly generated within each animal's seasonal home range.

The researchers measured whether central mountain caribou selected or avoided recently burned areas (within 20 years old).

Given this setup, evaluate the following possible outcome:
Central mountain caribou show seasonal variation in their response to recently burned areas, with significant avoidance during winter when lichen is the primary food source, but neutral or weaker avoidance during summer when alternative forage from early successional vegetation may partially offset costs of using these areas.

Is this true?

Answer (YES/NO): NO